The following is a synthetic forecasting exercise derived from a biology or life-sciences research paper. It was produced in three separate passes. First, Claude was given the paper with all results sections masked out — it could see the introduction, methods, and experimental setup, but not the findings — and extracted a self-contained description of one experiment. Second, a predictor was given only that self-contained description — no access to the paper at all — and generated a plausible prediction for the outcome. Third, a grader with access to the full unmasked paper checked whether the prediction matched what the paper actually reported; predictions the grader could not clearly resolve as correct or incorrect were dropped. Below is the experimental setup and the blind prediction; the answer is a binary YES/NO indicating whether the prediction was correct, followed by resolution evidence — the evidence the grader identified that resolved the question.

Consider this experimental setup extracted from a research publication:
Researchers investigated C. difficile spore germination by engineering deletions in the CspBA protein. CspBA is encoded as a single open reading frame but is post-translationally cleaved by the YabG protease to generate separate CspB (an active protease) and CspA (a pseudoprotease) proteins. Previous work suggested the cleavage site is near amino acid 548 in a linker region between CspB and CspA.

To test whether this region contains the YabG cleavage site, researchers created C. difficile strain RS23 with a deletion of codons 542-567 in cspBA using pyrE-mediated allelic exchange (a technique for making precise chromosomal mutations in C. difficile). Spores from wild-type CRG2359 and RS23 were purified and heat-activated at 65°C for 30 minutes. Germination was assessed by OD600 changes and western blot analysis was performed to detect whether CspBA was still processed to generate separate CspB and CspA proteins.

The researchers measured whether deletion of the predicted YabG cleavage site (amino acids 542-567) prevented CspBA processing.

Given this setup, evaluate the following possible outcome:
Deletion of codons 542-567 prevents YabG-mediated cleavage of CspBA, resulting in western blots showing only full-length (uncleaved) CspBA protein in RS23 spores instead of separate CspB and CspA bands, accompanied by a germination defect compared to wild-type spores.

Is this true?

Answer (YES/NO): NO